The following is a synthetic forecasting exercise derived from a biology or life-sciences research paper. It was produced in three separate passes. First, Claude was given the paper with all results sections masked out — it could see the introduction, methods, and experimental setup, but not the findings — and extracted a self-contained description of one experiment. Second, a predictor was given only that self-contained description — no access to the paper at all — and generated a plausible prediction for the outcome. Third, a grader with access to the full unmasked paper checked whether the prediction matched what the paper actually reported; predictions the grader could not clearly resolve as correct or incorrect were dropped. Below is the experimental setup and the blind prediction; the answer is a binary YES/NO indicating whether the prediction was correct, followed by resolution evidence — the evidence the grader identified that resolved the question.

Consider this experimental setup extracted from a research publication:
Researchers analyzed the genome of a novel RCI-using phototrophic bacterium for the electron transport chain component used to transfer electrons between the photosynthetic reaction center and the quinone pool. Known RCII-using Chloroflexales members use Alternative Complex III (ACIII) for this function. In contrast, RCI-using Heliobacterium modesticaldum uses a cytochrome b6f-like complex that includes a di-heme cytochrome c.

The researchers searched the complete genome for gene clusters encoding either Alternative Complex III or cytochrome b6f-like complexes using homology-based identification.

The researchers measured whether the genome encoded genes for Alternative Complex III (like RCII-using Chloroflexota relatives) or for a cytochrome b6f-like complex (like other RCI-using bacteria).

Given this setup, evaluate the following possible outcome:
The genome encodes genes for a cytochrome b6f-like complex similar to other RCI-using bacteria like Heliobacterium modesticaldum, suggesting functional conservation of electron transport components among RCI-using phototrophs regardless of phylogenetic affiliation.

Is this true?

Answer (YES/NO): YES